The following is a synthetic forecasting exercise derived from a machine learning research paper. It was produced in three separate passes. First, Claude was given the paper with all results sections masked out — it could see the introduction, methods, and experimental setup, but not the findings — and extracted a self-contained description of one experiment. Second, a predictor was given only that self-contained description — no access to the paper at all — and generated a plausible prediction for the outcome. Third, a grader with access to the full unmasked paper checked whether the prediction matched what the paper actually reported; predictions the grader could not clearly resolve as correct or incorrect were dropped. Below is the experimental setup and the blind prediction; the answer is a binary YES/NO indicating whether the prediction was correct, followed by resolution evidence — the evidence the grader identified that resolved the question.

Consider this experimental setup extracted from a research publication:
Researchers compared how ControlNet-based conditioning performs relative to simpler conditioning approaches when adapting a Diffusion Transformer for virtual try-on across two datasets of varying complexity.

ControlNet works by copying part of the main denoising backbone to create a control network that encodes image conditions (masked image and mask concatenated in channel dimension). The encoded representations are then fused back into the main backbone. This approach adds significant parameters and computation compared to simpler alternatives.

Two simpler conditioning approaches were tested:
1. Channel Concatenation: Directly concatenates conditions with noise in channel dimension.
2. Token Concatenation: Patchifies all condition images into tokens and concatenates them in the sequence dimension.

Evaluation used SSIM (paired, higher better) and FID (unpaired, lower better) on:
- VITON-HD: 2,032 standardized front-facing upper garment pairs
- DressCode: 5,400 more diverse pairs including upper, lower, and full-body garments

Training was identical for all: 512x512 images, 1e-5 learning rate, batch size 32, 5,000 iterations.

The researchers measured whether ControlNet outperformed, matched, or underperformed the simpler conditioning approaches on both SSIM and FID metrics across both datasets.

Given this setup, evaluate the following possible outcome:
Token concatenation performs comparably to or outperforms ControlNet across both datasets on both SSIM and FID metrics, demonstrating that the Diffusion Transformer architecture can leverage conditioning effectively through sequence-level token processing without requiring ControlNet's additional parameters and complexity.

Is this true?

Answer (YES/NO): YES